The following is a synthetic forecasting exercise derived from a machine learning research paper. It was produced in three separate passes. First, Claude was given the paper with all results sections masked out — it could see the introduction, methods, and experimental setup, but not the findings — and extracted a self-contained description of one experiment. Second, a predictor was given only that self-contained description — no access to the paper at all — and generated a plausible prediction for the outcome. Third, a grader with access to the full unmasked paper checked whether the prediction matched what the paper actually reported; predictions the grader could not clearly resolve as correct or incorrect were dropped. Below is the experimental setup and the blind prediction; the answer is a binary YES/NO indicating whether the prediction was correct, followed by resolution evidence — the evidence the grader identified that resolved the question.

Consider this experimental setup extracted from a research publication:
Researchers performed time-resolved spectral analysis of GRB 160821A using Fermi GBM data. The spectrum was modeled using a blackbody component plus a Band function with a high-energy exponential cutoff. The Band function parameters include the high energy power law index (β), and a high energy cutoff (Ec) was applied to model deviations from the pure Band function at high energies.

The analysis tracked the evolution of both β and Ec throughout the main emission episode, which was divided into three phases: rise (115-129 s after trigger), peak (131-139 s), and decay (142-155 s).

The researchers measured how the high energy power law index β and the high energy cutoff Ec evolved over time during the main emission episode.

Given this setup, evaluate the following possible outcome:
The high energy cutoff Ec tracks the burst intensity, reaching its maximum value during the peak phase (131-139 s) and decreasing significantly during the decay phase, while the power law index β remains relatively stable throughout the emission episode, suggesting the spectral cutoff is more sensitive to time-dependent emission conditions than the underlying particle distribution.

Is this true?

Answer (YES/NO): NO